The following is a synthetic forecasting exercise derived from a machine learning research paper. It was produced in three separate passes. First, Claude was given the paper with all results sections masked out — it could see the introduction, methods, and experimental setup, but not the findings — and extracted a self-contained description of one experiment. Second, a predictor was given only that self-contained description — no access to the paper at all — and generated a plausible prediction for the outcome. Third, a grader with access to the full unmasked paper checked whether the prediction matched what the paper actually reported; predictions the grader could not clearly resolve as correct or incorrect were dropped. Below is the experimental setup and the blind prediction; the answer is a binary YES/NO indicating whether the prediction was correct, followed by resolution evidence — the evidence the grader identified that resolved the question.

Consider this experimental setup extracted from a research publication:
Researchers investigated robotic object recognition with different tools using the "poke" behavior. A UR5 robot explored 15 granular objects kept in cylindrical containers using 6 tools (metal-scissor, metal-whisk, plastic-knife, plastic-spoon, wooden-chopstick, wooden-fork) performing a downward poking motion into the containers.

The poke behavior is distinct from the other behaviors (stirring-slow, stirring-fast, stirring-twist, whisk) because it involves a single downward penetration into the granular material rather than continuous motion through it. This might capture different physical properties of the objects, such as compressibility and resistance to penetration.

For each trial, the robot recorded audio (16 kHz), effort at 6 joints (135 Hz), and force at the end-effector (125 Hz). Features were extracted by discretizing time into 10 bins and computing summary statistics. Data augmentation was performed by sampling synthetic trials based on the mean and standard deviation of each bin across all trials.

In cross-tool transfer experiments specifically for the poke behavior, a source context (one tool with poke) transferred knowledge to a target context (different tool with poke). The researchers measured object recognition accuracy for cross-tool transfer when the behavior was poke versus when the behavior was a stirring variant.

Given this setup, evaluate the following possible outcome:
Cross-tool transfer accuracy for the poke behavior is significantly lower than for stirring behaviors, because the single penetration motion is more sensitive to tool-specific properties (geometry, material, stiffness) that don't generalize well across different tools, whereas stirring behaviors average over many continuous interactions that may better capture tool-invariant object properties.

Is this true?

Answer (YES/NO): NO